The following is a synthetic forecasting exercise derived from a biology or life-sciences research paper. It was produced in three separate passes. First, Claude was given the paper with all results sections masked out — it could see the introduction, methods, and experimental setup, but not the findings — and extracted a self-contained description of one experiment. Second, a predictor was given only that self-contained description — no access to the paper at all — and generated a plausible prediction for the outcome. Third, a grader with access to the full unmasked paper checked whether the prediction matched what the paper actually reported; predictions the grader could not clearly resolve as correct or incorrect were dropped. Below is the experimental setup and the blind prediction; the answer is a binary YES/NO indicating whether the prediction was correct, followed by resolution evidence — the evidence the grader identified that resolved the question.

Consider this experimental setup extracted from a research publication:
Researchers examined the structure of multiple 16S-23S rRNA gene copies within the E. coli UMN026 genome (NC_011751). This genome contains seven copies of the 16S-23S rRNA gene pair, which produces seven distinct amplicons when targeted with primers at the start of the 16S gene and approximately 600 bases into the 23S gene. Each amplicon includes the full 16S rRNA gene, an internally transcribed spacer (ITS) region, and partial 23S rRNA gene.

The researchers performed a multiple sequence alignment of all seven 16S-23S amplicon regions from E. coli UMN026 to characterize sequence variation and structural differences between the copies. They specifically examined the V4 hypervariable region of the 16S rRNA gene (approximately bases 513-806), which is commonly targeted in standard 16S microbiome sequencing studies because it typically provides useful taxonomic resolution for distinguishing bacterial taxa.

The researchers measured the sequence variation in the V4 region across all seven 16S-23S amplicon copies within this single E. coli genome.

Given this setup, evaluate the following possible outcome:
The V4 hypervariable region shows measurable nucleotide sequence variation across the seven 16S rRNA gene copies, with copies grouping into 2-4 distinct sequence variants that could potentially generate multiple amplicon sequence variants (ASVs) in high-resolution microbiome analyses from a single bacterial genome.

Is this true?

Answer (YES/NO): NO